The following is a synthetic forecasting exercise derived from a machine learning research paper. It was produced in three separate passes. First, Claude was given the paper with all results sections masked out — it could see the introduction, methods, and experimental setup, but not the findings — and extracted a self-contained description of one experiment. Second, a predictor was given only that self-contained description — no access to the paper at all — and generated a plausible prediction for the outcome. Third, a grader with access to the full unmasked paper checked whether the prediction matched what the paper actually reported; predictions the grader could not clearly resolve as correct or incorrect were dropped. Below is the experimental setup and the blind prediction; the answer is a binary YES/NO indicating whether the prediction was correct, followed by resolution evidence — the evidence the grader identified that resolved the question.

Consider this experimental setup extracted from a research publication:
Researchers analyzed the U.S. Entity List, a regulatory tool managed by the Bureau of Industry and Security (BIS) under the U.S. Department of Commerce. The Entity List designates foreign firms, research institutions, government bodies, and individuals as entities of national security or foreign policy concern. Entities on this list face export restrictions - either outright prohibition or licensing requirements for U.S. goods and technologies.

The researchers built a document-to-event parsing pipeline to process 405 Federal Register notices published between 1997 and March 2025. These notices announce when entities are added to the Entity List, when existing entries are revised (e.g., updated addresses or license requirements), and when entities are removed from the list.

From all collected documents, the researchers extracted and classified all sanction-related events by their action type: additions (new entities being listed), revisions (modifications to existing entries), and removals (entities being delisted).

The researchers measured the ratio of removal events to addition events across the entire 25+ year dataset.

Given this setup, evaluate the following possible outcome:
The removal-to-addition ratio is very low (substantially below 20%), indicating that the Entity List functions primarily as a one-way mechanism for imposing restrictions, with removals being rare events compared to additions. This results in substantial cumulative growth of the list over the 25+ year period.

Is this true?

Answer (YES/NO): YES